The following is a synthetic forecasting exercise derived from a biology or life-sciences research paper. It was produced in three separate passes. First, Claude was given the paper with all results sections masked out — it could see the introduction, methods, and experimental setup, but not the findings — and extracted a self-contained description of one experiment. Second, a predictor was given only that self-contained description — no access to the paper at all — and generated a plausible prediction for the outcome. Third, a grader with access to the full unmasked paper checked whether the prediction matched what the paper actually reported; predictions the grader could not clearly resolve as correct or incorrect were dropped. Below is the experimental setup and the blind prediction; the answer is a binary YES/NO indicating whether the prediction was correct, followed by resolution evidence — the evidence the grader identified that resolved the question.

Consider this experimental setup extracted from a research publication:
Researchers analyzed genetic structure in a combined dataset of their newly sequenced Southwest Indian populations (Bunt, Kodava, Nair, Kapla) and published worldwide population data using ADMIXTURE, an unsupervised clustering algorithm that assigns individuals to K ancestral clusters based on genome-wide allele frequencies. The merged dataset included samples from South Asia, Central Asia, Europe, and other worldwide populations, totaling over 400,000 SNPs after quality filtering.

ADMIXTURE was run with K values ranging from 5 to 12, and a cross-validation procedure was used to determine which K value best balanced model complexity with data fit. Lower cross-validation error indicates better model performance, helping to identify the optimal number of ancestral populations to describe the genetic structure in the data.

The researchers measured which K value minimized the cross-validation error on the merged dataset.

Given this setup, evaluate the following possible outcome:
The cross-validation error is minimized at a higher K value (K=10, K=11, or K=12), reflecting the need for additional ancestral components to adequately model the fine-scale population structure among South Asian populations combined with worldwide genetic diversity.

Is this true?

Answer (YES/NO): NO